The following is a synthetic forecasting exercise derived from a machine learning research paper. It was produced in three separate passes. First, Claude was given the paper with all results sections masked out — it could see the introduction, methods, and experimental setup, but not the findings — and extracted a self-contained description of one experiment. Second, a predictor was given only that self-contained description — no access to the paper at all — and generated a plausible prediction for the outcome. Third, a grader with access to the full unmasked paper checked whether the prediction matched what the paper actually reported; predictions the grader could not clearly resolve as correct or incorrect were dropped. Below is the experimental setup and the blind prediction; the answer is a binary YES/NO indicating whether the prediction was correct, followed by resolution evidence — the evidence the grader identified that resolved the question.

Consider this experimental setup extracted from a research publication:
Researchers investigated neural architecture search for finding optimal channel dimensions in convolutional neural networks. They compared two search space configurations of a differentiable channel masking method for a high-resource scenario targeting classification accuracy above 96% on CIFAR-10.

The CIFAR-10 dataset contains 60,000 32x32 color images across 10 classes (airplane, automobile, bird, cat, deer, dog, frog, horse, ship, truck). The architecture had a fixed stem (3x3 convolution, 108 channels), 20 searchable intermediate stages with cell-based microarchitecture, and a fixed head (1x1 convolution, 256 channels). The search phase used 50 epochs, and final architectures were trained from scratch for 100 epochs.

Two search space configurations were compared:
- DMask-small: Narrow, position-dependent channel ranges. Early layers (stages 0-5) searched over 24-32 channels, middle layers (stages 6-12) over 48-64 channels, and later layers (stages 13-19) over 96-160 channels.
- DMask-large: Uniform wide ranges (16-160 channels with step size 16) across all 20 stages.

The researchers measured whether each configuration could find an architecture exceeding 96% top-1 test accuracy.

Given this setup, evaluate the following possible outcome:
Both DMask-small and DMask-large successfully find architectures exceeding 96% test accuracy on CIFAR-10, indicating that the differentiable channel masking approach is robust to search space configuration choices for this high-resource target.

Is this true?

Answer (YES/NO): NO